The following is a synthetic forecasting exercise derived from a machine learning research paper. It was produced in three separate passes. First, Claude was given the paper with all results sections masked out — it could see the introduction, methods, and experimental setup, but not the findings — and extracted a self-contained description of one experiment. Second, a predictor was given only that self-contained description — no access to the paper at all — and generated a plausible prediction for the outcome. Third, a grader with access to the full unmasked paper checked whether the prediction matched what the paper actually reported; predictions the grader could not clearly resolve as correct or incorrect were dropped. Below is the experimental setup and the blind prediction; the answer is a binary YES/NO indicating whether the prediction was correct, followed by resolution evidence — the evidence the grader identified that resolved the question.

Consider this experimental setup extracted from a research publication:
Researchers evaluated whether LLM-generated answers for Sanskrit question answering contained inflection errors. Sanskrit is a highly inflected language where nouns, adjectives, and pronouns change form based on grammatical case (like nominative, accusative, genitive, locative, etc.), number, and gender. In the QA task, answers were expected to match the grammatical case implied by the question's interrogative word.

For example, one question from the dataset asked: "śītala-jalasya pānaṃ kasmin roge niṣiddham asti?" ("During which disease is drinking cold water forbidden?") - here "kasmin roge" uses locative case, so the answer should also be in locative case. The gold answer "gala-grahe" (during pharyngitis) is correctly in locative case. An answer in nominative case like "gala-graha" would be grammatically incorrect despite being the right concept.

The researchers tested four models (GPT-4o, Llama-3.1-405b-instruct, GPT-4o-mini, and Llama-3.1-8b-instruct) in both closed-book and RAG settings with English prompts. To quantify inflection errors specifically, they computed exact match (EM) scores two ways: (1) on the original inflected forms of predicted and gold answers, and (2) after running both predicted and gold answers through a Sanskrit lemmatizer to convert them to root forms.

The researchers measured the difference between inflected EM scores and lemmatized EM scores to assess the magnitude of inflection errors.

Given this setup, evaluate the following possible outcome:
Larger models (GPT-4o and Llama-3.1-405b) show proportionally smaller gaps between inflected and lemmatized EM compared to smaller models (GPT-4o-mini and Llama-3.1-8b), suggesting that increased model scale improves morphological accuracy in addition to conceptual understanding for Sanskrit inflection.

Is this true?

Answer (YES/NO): NO